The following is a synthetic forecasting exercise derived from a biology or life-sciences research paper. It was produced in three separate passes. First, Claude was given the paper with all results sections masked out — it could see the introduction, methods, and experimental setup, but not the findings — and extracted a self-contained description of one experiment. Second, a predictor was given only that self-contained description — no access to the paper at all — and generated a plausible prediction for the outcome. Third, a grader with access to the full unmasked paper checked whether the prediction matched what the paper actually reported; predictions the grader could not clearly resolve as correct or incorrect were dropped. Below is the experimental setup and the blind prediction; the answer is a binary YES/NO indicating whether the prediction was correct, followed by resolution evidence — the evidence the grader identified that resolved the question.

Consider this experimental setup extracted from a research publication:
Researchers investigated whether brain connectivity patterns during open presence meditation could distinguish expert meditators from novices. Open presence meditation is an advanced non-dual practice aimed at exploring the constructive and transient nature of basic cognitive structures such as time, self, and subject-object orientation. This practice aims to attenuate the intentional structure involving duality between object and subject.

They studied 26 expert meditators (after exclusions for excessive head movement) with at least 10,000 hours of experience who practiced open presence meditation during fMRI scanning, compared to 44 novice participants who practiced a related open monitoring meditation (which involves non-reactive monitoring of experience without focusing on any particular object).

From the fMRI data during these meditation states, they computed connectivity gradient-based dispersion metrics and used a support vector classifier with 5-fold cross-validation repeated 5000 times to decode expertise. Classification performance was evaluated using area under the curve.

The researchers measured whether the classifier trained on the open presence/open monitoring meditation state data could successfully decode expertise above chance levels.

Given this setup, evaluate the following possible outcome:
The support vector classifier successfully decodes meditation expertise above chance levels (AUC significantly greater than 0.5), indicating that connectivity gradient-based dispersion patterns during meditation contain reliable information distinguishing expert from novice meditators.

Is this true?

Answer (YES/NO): YES